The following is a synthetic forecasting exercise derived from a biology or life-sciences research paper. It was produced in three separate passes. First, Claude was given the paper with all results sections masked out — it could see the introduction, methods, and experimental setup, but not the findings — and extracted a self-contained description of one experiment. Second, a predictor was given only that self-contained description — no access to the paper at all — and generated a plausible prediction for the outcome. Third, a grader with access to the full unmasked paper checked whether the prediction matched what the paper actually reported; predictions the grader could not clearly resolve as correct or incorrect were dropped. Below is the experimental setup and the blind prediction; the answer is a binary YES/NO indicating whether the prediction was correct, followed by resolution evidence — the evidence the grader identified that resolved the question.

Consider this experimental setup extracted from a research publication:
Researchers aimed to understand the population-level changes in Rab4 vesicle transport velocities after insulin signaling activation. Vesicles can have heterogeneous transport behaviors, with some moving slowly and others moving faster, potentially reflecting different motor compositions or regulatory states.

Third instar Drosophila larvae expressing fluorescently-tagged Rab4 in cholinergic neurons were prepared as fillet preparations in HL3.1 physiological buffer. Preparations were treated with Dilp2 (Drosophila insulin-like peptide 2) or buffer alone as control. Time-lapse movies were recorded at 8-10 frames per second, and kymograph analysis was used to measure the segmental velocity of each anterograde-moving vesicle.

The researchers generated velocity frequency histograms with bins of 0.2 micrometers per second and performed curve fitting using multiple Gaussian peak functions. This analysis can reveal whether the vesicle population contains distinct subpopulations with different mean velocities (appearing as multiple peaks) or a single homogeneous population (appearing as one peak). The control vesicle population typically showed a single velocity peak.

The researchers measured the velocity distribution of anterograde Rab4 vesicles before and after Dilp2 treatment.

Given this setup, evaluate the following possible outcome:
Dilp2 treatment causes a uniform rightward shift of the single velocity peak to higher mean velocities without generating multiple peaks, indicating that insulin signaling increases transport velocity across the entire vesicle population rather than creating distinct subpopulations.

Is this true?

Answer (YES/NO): NO